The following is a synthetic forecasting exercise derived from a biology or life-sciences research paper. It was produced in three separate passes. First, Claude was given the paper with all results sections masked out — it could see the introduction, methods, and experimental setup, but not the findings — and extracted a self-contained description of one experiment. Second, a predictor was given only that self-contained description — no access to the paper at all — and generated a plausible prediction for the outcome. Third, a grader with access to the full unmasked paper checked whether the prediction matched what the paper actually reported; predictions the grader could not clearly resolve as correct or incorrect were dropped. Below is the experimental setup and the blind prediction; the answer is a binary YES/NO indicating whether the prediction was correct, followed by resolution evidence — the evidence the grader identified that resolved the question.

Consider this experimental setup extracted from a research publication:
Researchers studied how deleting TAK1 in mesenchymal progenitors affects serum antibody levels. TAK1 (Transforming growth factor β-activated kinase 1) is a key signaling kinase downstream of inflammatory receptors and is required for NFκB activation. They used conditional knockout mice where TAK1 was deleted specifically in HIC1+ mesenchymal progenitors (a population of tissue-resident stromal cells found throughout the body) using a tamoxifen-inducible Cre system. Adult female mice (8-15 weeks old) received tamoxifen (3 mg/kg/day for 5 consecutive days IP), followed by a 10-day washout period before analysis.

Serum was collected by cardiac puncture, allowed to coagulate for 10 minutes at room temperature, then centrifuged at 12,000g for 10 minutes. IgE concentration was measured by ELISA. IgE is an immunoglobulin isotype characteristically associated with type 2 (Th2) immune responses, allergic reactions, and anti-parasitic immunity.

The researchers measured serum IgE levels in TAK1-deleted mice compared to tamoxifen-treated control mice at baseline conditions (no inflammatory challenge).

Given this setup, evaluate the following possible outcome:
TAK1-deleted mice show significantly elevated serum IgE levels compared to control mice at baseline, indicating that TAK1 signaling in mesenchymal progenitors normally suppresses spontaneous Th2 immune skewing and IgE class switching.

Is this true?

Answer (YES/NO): YES